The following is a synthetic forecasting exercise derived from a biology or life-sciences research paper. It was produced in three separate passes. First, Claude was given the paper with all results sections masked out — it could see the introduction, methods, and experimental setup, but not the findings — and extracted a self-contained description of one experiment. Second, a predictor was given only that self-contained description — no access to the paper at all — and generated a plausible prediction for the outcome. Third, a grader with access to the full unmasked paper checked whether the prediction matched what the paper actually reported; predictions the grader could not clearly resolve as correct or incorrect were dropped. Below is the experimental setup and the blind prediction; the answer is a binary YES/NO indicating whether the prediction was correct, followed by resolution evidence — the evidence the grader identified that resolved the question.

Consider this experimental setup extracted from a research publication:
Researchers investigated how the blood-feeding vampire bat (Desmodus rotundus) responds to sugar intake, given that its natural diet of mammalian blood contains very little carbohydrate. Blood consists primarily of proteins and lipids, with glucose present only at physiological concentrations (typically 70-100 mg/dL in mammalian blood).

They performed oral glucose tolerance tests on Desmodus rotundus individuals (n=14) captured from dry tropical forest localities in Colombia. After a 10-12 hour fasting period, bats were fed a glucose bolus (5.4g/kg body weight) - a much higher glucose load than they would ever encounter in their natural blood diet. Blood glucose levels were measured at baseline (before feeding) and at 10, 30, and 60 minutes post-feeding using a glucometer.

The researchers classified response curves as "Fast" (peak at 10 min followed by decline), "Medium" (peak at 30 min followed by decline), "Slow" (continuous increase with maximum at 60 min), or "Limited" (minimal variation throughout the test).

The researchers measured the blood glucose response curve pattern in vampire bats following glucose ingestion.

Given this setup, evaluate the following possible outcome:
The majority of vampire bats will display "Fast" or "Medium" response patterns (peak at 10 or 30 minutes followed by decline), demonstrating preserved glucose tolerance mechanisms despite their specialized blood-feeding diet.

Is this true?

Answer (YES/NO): NO